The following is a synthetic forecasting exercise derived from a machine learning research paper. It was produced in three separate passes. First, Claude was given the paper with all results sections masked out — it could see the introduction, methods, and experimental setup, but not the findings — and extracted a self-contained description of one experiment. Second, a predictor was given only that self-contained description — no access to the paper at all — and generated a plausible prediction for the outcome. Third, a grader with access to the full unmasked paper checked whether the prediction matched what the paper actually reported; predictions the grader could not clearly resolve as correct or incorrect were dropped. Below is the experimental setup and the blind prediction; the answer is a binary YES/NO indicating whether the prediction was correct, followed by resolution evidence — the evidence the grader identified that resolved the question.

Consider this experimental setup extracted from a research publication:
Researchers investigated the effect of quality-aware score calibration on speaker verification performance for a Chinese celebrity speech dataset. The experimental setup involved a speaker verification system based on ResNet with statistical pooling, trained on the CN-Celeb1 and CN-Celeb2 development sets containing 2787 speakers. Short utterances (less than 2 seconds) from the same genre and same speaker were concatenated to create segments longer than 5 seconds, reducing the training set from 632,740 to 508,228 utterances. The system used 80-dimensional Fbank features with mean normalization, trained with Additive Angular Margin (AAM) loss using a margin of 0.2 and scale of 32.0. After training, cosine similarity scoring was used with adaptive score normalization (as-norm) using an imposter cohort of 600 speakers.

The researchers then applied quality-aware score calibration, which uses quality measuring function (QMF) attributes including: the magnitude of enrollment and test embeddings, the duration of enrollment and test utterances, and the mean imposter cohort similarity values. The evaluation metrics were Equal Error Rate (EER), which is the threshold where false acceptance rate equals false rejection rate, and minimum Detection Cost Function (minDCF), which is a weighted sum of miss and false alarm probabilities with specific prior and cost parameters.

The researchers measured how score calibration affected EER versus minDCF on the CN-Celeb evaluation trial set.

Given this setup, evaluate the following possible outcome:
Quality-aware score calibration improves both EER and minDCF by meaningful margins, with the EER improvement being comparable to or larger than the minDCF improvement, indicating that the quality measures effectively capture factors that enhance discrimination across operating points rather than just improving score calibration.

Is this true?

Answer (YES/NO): NO